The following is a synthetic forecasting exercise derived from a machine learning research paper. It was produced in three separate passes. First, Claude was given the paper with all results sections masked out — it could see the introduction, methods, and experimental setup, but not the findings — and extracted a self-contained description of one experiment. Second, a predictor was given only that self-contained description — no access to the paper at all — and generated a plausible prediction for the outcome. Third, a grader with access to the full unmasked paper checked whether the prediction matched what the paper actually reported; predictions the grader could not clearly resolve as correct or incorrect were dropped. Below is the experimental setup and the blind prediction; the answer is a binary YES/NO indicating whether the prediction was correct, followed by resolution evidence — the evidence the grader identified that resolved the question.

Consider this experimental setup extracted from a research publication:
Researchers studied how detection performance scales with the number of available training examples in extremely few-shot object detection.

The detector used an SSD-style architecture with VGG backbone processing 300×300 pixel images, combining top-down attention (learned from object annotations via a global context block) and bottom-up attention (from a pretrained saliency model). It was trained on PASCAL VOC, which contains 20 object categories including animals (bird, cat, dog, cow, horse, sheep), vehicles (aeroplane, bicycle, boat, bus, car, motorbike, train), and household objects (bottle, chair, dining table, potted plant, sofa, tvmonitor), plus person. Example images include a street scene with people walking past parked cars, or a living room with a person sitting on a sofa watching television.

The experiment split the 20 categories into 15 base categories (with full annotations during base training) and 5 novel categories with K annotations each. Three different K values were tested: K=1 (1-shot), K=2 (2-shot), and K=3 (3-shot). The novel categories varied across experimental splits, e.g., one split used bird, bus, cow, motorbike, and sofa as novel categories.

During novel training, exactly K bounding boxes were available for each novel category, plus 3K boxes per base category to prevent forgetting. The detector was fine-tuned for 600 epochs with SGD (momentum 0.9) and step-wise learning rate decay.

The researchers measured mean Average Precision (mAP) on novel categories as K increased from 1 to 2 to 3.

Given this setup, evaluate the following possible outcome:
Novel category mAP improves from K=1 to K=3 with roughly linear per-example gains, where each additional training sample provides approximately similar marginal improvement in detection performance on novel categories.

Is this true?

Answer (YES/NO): NO